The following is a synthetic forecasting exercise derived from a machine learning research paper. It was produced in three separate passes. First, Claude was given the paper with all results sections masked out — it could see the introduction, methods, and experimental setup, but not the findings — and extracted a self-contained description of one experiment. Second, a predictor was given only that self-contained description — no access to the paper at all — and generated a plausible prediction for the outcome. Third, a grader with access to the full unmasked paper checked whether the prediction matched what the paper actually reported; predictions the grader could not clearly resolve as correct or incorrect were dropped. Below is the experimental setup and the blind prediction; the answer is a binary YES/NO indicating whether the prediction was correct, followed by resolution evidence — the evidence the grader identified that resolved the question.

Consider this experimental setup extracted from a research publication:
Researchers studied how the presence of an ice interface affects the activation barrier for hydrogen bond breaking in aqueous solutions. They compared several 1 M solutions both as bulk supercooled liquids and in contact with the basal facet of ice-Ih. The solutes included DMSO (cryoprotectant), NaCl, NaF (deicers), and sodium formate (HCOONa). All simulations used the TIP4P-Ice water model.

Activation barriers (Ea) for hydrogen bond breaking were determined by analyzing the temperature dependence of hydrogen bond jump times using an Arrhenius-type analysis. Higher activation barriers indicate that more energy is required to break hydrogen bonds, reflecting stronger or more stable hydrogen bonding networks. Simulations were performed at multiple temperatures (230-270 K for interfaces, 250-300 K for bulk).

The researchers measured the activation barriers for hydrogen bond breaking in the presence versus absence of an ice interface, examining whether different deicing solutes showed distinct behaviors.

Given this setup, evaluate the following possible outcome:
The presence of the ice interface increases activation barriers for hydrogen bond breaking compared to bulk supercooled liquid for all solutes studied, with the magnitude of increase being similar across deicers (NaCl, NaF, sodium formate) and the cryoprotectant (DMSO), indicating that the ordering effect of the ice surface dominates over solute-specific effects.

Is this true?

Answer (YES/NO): NO